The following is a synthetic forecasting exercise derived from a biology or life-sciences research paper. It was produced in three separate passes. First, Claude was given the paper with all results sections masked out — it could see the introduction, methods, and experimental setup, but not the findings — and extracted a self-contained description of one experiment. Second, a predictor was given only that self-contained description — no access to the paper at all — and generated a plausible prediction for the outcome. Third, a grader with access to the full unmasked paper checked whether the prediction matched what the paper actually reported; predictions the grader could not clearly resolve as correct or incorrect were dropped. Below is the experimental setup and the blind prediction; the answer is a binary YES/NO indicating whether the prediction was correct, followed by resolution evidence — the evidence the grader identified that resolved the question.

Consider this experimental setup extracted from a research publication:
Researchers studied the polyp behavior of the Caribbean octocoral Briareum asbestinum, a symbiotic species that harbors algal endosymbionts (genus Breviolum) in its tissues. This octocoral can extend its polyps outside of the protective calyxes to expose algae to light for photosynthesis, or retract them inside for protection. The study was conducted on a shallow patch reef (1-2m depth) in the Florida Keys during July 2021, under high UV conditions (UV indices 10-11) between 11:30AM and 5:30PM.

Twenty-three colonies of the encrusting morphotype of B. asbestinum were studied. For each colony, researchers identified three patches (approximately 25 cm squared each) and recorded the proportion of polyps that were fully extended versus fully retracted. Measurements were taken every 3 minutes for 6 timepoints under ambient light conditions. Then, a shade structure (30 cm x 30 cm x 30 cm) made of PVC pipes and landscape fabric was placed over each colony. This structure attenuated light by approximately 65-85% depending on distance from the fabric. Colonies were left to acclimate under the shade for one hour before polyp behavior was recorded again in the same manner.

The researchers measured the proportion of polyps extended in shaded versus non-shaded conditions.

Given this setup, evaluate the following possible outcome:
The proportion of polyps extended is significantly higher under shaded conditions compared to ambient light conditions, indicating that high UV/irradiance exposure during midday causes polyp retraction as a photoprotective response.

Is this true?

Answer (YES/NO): NO